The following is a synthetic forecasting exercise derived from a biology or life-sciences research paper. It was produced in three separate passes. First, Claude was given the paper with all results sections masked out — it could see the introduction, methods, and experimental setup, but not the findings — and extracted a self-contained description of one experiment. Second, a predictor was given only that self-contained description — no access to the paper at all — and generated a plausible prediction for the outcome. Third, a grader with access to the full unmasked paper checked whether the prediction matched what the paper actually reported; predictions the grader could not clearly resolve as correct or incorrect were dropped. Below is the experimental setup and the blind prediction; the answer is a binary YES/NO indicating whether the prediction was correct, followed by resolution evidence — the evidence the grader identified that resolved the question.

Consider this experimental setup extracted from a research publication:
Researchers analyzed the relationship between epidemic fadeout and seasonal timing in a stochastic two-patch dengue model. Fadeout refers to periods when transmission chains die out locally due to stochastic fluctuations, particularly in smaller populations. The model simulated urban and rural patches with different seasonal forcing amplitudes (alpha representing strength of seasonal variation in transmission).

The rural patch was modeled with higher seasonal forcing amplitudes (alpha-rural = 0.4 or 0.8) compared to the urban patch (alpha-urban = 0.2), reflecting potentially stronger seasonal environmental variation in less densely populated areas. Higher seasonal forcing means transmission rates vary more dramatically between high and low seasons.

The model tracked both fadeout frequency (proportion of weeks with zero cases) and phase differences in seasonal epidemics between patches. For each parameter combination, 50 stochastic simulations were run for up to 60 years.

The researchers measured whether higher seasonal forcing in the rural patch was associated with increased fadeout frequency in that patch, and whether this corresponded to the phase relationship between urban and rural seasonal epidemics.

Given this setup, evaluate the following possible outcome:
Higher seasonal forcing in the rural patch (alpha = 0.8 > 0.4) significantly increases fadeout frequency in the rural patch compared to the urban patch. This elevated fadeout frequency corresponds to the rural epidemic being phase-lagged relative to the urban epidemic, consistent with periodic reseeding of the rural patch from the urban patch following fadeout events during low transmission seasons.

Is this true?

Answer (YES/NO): NO